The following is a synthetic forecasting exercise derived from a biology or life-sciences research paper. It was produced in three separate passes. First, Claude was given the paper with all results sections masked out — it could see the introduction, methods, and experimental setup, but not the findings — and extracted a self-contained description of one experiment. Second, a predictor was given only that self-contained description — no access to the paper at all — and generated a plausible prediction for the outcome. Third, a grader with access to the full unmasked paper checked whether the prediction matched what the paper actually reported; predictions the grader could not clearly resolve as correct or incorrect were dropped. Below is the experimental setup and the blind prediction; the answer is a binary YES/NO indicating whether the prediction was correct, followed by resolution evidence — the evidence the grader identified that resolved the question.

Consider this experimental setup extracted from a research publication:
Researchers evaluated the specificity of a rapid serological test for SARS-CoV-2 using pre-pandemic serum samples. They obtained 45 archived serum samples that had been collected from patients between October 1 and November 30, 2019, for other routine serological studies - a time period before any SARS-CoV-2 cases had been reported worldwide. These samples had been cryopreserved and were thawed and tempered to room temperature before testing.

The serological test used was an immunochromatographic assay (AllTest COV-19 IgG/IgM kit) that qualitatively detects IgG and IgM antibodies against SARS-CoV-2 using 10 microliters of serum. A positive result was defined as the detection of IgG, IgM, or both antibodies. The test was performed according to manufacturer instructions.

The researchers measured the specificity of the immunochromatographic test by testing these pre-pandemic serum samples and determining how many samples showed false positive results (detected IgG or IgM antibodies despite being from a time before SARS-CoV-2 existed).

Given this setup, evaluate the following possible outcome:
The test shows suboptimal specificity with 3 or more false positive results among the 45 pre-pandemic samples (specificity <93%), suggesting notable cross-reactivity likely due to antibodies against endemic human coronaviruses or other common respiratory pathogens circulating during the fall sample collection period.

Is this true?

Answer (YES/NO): NO